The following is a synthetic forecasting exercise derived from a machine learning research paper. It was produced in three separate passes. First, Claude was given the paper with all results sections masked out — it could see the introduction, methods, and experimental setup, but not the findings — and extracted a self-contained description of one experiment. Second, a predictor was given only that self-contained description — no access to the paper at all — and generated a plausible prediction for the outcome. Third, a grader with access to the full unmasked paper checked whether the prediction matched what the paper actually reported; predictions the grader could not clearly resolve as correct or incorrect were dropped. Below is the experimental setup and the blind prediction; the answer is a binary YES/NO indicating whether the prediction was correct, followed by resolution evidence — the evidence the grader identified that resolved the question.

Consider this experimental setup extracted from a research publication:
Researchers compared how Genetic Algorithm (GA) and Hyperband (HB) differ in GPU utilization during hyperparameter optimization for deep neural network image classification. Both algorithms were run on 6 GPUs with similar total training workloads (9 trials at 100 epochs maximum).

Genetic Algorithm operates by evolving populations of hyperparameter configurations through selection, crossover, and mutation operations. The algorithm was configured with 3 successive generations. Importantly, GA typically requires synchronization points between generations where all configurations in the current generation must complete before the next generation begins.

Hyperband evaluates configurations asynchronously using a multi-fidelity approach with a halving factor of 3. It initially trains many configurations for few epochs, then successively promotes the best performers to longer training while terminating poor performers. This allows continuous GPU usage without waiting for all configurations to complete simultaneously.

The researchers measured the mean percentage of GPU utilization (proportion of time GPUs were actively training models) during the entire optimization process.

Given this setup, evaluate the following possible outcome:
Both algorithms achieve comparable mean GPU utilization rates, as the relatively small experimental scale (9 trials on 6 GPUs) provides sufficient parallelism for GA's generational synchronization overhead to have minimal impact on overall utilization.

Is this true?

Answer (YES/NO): NO